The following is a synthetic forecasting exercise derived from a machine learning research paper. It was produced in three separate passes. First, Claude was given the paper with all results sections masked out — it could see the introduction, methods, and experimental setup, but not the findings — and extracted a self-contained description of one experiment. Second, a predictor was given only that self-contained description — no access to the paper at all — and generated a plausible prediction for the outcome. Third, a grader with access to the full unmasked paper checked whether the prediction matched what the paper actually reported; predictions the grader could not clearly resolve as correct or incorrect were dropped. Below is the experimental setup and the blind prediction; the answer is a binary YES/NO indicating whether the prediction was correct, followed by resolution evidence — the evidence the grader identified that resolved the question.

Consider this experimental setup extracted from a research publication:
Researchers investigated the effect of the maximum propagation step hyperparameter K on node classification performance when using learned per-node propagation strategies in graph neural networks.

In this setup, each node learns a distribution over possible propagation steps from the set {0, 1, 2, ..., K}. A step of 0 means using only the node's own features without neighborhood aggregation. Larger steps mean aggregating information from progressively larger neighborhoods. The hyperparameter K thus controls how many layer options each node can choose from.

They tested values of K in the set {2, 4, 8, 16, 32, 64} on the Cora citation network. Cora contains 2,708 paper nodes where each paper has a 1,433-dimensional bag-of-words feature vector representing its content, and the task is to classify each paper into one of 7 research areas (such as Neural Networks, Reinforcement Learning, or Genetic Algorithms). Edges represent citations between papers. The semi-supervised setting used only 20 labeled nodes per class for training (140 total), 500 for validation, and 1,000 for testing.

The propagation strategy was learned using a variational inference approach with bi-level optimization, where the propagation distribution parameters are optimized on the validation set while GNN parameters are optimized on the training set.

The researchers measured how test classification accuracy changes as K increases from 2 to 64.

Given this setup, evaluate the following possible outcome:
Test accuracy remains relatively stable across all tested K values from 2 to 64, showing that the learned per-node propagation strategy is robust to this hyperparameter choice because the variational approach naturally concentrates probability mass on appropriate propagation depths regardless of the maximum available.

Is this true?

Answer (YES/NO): NO